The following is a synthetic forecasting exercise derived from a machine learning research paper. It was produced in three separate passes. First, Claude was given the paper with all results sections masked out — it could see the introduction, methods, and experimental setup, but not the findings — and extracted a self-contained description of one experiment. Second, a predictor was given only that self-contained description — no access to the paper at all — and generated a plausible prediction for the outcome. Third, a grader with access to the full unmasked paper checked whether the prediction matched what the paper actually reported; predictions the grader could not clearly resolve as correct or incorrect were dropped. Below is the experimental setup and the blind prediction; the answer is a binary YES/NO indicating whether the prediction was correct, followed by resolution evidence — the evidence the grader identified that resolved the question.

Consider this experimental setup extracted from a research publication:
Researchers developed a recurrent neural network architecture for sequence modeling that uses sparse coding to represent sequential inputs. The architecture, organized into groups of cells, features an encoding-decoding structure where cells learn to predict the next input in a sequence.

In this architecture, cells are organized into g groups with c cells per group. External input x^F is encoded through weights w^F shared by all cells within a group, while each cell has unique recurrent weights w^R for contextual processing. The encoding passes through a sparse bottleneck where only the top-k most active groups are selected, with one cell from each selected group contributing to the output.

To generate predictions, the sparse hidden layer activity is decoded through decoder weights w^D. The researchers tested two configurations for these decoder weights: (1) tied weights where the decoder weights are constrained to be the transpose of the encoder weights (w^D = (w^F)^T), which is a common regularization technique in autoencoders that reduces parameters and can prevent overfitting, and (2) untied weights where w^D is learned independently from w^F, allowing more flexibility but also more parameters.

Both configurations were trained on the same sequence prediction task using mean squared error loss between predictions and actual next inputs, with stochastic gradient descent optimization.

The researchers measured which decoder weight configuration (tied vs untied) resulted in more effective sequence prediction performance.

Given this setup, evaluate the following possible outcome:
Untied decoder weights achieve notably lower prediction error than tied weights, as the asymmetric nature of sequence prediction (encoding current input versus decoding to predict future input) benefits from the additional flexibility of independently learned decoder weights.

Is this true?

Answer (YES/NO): YES